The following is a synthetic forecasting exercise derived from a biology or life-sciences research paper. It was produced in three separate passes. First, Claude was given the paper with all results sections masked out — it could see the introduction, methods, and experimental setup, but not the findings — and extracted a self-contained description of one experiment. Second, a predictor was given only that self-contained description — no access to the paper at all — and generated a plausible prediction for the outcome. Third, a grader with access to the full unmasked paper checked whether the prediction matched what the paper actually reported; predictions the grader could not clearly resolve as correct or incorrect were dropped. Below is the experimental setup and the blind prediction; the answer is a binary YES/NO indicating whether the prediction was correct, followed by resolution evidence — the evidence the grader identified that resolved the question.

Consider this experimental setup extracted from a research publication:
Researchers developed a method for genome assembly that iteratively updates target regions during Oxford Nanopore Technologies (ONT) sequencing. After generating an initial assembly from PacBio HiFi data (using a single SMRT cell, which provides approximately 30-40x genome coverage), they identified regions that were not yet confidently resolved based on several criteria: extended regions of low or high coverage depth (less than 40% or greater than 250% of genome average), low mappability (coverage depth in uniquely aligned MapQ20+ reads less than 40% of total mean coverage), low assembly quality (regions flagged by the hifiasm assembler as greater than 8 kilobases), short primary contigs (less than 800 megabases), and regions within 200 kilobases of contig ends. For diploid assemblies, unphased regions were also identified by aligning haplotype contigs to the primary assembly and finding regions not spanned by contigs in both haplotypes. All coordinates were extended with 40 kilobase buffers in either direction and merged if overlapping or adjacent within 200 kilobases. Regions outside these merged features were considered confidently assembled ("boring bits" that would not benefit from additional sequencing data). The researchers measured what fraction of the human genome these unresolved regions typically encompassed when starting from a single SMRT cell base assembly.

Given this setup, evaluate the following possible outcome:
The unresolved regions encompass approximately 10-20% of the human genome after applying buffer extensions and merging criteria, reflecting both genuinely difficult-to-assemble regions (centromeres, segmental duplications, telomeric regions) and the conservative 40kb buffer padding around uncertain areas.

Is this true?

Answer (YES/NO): YES